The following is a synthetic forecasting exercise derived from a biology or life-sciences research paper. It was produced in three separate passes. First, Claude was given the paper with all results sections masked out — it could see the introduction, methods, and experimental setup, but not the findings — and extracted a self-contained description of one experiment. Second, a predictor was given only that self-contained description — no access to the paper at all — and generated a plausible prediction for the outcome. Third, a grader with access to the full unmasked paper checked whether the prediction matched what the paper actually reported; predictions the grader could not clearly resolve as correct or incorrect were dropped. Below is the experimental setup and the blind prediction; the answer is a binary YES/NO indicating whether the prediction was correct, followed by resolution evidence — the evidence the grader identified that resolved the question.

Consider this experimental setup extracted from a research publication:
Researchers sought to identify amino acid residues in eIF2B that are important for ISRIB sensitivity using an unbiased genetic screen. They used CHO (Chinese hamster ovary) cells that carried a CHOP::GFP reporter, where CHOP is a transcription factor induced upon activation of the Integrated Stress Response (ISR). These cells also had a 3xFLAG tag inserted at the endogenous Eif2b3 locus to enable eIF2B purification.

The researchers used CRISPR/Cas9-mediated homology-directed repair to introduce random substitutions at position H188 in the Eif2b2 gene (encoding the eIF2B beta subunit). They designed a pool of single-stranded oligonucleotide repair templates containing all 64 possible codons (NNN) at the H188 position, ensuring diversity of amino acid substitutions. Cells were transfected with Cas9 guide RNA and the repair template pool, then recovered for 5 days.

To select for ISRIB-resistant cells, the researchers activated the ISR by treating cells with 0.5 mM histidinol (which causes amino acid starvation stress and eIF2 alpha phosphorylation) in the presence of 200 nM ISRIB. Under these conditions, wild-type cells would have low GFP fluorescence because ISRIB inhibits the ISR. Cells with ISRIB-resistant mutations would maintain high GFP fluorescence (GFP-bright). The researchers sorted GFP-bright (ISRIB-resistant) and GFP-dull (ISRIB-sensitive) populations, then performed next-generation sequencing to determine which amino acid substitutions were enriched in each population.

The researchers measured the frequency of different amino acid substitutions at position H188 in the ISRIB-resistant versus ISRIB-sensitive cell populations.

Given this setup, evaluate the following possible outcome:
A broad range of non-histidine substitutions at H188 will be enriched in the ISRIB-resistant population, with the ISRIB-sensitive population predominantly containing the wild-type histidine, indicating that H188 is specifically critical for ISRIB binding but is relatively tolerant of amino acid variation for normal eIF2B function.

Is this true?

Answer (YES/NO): YES